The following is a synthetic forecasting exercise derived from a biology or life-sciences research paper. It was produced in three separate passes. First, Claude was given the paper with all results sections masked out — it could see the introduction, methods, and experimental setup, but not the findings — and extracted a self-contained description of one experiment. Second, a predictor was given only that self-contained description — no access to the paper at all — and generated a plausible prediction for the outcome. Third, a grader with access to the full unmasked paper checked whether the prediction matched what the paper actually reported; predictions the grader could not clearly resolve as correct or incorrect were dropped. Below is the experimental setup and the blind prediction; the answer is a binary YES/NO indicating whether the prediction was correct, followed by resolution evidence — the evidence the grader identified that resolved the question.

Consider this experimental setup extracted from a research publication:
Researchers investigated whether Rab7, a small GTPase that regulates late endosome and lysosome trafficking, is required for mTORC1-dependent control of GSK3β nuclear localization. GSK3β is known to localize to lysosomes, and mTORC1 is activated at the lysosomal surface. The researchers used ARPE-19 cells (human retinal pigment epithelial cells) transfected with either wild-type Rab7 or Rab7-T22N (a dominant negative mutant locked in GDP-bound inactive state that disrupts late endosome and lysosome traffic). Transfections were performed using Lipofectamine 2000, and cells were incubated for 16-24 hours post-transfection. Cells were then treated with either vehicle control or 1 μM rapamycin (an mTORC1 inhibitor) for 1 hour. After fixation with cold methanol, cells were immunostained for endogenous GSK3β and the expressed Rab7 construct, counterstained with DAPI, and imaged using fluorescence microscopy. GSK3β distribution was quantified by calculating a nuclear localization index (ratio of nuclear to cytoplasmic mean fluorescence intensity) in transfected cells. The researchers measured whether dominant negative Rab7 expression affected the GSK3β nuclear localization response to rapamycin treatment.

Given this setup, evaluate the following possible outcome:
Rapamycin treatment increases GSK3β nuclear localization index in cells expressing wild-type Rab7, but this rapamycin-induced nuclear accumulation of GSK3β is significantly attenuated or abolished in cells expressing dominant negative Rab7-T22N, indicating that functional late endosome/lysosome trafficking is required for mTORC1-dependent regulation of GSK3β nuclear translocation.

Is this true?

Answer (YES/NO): NO